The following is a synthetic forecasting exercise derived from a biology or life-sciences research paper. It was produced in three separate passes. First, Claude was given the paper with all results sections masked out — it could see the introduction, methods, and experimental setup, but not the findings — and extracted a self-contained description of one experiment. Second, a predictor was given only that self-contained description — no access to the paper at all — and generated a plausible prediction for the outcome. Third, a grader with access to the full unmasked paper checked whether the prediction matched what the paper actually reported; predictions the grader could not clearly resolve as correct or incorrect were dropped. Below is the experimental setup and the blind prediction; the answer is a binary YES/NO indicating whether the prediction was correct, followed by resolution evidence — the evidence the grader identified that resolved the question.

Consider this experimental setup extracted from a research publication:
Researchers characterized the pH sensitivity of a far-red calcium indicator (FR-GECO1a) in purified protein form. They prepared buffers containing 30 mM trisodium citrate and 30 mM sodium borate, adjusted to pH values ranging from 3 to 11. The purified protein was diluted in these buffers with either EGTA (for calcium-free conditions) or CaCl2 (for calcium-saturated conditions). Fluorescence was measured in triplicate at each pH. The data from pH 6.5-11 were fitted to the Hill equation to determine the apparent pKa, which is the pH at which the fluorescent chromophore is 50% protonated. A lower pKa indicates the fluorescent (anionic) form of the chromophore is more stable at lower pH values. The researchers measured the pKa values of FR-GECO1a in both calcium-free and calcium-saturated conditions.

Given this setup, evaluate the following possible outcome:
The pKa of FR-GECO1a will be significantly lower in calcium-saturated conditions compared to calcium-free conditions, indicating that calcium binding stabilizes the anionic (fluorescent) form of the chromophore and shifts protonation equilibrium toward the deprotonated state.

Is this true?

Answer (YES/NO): YES